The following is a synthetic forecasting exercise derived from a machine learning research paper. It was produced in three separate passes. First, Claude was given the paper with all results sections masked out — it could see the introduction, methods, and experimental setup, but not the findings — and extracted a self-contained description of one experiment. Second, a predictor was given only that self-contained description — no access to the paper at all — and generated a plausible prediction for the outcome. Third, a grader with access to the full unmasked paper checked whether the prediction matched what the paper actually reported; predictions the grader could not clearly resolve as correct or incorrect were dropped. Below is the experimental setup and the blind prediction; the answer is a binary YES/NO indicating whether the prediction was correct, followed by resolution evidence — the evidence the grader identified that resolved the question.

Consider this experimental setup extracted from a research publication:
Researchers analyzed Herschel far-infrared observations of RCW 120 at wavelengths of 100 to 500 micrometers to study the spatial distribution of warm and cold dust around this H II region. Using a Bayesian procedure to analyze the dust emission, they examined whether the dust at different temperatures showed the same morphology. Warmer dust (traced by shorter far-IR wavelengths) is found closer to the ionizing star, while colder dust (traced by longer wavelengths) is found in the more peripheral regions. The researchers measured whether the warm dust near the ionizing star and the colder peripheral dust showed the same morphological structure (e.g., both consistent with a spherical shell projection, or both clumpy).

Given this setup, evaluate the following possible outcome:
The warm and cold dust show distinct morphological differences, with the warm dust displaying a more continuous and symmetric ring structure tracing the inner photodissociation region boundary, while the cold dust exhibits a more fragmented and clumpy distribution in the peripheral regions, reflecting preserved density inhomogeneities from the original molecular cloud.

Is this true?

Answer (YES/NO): YES